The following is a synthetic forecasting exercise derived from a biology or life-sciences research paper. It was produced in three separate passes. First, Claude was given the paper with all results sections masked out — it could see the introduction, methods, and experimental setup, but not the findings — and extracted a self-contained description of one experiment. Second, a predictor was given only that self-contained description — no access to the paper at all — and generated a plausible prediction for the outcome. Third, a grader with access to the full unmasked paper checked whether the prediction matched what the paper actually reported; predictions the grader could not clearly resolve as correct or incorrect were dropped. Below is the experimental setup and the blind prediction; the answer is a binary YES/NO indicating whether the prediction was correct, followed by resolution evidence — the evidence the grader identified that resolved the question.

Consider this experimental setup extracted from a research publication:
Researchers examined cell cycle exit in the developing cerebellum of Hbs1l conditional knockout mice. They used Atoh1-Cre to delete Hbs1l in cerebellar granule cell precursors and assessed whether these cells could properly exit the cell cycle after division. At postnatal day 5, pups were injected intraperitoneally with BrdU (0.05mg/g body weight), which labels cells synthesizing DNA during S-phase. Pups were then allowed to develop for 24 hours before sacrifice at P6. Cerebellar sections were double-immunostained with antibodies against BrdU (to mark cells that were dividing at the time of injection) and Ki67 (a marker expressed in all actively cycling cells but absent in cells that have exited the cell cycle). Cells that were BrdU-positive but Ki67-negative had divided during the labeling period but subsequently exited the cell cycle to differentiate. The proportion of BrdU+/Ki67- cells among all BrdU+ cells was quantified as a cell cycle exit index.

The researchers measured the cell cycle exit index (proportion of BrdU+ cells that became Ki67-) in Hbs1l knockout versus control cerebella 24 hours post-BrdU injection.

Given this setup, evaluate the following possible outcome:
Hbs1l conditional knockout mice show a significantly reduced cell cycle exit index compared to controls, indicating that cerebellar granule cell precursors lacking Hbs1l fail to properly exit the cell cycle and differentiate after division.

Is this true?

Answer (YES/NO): NO